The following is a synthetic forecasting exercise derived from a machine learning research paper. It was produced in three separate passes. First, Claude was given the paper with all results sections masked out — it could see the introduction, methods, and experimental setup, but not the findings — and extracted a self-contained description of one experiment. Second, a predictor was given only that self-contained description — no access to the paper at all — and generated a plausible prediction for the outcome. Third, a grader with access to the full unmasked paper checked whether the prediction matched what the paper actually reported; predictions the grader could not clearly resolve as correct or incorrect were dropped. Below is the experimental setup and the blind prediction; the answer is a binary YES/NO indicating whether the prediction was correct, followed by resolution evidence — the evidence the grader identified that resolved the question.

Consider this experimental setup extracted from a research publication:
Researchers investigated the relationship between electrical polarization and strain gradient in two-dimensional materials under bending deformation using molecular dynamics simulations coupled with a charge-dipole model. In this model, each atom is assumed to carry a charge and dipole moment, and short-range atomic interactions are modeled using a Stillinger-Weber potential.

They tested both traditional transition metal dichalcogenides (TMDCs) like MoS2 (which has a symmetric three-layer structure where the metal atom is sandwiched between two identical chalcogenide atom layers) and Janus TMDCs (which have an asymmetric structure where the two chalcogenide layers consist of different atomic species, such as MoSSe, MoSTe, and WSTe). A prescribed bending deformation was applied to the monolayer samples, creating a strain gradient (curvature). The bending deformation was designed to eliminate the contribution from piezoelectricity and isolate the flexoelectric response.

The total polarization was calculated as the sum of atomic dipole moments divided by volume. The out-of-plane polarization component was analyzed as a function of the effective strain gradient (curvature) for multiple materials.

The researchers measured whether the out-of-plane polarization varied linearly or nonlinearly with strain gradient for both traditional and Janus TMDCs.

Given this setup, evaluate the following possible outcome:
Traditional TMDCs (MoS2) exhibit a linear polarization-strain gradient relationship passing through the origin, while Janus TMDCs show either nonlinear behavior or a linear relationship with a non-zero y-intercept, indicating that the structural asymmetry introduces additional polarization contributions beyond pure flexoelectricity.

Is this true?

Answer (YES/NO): NO